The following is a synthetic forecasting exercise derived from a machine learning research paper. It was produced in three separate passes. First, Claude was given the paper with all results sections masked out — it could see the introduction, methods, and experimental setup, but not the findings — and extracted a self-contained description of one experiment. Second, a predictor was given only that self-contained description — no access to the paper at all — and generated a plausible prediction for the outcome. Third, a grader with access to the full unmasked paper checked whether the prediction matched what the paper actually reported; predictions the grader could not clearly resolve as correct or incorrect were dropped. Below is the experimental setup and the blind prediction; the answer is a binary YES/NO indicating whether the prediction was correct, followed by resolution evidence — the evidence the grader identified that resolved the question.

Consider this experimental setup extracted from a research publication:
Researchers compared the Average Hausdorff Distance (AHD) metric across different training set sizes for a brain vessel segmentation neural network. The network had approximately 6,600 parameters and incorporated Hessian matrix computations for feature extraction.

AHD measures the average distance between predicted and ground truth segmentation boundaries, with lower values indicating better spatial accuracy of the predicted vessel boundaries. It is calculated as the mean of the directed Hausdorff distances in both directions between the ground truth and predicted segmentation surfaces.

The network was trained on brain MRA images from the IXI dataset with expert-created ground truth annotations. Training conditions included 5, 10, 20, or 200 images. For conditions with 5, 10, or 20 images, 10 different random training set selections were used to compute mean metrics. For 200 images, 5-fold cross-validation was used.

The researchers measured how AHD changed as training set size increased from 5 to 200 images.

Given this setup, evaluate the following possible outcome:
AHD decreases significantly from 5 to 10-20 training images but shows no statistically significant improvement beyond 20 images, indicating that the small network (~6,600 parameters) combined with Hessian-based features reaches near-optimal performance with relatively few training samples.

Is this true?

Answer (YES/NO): YES